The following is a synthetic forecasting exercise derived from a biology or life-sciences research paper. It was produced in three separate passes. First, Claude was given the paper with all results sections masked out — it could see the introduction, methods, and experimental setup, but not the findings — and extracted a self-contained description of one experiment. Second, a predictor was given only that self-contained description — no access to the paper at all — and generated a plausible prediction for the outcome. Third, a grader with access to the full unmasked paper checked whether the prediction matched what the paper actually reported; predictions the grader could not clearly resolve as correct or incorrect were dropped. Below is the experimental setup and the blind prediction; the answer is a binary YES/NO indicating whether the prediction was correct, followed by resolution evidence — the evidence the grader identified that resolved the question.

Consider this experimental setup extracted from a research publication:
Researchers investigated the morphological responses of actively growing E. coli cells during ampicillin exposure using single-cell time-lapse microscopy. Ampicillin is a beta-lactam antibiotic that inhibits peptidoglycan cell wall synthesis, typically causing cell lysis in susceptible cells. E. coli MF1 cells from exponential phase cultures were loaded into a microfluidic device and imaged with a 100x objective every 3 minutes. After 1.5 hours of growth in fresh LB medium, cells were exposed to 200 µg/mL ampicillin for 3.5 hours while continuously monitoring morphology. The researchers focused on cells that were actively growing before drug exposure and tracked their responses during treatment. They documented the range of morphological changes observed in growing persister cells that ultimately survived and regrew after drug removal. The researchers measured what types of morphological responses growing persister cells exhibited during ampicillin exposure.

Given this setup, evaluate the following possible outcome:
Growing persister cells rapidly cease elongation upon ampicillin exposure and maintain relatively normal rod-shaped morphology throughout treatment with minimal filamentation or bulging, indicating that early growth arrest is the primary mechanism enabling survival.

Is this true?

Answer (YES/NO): NO